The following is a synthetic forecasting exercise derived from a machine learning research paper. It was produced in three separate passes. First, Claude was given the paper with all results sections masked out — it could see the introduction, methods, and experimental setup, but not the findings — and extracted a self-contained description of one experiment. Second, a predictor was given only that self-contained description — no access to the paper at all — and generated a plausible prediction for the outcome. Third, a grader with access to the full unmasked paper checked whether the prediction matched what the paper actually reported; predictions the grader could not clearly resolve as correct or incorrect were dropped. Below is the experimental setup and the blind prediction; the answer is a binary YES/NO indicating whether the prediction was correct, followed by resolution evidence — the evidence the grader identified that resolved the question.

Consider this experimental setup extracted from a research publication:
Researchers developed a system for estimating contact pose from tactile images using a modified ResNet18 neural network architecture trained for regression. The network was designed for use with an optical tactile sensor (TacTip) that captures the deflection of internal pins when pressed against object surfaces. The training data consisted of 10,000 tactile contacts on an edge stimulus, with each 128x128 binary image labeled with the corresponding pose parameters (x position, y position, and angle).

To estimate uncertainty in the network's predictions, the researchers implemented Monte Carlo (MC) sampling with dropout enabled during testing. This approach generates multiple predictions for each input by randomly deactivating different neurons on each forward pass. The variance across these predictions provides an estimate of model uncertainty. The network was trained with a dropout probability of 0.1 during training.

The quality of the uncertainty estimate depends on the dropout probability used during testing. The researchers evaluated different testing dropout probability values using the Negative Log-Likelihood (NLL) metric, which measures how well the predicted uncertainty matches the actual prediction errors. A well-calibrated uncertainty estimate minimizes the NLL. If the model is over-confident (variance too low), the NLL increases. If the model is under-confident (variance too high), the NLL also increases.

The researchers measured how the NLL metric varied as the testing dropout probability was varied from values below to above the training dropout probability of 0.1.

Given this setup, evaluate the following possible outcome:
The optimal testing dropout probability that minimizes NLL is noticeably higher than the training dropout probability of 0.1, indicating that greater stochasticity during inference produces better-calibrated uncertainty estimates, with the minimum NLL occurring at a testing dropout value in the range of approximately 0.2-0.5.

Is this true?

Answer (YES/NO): NO